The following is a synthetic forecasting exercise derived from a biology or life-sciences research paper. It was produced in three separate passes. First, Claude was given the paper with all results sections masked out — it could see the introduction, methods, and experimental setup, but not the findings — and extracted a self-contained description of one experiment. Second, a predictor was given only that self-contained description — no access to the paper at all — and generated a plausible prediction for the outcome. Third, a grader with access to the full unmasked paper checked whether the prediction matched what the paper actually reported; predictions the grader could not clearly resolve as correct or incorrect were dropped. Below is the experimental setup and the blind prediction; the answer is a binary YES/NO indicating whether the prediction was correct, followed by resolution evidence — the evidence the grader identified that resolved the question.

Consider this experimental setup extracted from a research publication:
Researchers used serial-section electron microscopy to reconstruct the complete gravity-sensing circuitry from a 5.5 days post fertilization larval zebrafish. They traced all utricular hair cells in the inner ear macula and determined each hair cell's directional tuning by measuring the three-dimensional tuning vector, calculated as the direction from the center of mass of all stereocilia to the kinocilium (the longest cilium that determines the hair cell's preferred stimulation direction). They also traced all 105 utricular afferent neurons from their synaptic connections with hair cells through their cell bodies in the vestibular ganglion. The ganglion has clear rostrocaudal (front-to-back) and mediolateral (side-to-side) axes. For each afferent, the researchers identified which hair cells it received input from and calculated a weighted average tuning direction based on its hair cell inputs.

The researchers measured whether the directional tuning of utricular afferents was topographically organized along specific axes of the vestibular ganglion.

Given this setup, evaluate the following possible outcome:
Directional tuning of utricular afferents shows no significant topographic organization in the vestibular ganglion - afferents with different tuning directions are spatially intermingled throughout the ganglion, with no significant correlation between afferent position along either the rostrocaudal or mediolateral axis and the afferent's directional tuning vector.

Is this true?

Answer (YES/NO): NO